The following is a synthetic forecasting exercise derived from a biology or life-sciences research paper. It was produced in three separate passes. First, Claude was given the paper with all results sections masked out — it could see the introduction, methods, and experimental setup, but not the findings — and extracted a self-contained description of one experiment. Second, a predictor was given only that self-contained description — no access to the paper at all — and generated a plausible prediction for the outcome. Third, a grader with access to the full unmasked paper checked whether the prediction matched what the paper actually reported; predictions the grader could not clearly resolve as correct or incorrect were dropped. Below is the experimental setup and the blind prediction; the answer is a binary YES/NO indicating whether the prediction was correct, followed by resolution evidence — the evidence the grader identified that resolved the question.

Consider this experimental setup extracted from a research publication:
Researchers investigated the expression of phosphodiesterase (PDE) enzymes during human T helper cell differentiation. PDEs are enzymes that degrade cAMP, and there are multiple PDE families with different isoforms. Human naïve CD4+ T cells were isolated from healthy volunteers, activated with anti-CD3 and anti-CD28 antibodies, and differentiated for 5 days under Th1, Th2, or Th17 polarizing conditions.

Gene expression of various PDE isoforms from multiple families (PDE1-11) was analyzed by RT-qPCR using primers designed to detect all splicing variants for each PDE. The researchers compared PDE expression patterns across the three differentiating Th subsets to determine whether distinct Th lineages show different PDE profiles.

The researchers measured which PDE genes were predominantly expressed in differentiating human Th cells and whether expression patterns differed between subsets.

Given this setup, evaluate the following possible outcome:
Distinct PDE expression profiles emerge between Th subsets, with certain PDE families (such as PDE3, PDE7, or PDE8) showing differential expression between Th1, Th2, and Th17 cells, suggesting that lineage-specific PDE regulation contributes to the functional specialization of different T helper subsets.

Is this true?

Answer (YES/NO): YES